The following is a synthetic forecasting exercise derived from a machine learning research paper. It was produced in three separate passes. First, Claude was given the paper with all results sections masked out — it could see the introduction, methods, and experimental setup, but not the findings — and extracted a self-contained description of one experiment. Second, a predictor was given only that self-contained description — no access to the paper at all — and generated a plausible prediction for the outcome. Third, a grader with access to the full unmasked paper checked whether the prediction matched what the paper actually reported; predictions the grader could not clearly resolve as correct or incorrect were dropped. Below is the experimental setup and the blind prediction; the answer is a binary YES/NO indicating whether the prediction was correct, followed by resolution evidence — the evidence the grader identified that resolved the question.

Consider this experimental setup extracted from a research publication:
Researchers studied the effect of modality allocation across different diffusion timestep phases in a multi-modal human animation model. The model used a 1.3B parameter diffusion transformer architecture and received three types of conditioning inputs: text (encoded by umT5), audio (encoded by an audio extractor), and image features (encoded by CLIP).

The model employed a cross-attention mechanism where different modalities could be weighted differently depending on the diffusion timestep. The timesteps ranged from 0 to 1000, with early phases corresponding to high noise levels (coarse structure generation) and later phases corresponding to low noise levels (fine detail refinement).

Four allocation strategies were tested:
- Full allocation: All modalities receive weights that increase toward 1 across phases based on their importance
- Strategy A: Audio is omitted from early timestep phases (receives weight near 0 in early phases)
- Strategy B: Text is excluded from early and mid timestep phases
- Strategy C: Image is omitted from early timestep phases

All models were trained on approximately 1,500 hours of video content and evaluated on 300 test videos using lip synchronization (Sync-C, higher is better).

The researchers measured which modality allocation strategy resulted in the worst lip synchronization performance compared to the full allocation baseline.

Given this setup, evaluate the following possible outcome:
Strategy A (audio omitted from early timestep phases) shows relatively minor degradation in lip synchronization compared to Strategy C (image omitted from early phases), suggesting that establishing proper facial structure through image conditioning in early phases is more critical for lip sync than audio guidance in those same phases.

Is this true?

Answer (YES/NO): NO